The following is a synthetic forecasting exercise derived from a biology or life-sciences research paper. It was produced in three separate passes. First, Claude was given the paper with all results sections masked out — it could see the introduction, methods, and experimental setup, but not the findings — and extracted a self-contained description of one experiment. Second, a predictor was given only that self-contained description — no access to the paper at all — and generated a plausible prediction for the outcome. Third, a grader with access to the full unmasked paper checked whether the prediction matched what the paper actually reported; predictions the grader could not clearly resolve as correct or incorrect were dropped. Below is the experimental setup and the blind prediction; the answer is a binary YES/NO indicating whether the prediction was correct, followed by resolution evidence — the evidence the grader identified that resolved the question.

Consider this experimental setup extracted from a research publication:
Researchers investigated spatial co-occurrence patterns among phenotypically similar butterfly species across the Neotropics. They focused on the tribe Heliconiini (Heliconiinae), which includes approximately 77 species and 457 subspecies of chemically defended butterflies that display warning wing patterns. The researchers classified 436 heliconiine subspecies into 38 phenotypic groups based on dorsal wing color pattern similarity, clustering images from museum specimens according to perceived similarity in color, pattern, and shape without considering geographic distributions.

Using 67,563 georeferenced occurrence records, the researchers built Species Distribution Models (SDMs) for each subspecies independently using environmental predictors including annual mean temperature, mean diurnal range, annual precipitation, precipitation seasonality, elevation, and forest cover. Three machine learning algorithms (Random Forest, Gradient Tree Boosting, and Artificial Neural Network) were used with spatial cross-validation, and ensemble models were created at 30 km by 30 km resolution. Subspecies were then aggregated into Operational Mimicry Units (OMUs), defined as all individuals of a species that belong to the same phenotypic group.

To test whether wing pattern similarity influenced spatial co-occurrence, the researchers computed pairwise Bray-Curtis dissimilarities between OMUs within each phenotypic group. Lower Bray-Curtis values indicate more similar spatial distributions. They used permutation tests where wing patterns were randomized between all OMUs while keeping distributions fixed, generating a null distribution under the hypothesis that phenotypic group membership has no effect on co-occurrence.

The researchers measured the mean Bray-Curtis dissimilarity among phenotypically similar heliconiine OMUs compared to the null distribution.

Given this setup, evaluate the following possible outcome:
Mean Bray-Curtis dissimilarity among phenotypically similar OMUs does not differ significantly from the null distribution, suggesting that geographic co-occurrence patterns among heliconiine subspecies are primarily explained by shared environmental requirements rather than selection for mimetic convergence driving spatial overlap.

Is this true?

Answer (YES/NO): NO